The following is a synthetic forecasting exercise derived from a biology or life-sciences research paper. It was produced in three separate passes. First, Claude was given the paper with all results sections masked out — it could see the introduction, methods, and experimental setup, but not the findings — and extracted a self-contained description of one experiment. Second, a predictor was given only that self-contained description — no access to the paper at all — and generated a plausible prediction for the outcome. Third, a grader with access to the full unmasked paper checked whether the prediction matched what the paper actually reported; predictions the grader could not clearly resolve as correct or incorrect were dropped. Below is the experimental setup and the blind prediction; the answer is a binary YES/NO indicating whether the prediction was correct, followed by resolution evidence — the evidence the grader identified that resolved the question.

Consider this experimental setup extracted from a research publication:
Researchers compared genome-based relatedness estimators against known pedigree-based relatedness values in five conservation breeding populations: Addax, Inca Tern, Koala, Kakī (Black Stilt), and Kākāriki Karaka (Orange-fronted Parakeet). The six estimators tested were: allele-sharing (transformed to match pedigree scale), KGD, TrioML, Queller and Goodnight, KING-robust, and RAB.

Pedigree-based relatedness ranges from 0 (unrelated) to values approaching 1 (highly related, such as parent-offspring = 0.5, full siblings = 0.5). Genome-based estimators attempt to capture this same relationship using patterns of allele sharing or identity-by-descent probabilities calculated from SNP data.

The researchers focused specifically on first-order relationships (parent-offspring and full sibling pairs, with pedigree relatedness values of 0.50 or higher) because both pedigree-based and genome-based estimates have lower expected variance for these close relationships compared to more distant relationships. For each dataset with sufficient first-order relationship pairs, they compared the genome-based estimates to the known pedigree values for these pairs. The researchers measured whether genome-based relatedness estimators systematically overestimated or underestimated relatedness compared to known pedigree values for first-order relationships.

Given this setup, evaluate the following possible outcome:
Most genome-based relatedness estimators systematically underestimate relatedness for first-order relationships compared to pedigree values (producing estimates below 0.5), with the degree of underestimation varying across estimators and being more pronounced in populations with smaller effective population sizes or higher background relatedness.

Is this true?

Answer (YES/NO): NO